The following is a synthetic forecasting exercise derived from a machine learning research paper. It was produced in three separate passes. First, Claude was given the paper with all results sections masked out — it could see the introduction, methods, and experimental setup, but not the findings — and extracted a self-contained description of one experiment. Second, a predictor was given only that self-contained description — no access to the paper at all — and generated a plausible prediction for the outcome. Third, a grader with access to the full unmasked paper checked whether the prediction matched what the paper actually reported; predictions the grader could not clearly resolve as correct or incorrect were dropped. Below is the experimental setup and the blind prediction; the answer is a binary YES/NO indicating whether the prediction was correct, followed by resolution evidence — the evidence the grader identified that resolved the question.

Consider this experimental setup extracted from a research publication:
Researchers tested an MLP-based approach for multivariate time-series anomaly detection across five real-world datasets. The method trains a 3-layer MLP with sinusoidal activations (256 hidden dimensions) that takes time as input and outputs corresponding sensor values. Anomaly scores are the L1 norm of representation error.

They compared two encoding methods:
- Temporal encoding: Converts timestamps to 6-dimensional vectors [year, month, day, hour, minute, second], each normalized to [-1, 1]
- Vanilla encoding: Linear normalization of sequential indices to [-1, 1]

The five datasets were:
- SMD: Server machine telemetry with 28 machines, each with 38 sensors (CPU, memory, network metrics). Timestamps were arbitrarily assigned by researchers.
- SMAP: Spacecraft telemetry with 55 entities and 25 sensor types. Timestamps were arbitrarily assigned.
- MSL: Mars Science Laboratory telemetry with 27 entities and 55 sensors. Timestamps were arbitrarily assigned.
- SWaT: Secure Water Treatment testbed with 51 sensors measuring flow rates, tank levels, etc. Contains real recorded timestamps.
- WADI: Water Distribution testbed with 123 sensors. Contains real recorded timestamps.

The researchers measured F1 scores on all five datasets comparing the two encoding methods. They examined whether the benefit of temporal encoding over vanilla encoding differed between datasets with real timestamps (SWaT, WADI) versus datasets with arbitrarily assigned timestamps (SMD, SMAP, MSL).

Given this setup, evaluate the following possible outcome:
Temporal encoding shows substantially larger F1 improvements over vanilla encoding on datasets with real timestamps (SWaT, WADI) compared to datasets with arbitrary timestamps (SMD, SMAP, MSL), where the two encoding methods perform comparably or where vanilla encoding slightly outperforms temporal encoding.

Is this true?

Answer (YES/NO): YES